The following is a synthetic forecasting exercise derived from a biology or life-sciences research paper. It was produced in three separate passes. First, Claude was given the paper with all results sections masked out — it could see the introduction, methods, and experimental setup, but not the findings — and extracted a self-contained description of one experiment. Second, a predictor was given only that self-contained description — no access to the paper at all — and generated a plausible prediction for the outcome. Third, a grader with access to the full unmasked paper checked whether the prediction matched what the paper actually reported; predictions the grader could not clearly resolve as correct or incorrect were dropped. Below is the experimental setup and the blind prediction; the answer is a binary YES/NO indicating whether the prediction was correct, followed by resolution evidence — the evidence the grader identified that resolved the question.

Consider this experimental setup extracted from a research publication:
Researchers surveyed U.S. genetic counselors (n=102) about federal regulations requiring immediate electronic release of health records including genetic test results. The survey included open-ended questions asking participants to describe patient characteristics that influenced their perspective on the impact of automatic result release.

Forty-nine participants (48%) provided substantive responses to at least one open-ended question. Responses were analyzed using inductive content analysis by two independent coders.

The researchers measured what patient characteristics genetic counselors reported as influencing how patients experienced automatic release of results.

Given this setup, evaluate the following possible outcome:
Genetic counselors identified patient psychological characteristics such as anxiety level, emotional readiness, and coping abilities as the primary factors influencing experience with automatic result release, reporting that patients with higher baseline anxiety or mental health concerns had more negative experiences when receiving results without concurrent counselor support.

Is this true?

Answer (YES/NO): NO